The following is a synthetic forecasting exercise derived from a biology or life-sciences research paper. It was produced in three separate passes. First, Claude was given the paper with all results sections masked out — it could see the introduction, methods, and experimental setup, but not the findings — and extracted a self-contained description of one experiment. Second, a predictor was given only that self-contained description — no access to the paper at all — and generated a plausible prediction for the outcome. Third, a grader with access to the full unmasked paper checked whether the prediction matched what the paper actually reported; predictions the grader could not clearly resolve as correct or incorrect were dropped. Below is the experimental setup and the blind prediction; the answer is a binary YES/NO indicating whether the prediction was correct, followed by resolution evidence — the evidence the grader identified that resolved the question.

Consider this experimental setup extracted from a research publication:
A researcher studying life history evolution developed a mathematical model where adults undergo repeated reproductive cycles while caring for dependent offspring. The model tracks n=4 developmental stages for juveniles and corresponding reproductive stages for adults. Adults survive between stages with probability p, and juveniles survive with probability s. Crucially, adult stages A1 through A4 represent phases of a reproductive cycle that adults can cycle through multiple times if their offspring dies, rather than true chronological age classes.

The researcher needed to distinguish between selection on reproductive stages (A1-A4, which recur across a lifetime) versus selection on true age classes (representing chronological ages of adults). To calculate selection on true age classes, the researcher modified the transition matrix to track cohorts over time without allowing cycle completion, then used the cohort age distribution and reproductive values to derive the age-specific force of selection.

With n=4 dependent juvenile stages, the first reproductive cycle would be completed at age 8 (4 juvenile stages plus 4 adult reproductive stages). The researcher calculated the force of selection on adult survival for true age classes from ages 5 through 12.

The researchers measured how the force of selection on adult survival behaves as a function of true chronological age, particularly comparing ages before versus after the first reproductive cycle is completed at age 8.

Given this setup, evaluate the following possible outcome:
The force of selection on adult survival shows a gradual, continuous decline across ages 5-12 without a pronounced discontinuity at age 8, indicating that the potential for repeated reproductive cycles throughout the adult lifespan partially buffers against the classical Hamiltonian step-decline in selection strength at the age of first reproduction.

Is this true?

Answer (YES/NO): NO